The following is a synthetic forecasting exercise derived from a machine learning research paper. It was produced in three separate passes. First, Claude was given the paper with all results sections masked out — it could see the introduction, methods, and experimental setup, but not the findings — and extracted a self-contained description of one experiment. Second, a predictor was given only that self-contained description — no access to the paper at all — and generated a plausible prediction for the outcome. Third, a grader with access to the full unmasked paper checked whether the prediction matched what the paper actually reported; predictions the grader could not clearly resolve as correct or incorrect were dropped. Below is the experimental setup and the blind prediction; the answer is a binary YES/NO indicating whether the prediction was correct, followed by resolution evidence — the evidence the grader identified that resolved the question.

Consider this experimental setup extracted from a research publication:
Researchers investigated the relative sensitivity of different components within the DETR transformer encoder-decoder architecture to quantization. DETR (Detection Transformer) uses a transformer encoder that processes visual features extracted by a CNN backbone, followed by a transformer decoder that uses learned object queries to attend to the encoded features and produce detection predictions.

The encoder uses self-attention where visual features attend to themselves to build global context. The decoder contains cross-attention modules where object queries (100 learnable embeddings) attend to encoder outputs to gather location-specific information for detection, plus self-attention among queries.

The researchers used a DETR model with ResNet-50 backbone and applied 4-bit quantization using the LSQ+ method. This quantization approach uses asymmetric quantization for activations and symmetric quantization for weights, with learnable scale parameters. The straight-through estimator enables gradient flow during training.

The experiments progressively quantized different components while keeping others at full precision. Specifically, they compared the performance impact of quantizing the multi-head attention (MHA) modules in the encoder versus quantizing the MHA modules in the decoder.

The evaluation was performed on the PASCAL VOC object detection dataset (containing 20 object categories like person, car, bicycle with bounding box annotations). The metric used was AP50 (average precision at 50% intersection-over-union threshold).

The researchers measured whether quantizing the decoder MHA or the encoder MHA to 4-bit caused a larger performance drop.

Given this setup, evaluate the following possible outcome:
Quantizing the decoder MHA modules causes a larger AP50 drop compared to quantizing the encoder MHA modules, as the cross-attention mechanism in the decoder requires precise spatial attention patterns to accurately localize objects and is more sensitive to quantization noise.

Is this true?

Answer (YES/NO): YES